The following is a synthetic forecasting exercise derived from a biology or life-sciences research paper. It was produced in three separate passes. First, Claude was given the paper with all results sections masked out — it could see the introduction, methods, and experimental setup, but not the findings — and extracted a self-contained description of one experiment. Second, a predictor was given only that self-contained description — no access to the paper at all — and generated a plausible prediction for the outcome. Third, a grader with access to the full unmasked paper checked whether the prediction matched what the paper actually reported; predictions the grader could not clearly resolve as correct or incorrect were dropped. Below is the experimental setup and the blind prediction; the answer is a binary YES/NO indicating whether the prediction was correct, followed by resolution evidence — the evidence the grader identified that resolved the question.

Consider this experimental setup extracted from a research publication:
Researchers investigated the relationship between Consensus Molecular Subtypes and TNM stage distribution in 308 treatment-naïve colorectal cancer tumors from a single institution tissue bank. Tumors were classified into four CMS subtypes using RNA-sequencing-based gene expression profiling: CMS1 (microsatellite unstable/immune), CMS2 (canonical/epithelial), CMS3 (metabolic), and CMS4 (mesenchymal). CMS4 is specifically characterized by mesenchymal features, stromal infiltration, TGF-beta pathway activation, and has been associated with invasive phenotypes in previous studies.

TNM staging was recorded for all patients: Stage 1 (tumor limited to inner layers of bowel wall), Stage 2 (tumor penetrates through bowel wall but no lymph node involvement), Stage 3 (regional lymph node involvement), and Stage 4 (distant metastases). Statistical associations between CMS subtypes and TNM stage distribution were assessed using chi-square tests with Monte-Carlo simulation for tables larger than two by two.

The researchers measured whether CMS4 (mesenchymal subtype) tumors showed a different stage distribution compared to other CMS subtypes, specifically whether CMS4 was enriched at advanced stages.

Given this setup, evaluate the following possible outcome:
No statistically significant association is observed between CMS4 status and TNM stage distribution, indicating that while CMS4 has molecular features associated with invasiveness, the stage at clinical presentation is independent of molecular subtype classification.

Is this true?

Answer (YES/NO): NO